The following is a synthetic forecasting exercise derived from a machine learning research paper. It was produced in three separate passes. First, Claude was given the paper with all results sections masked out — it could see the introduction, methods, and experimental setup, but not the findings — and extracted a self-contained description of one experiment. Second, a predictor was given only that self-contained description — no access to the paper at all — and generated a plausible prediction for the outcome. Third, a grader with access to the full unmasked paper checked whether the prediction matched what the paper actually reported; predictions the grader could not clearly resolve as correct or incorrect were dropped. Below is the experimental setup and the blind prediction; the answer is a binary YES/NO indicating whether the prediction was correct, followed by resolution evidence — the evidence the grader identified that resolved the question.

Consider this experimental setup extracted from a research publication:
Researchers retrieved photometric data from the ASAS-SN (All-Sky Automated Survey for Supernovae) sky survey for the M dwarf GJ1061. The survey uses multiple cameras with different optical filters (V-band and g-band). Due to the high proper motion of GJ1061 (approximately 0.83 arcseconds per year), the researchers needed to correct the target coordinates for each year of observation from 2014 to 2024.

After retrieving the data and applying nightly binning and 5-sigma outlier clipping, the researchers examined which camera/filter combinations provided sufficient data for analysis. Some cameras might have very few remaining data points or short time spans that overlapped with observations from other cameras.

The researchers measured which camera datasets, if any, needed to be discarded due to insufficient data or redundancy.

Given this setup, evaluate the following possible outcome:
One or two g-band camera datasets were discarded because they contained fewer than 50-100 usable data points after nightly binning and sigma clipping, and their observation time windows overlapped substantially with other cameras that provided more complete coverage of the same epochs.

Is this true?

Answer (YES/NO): NO